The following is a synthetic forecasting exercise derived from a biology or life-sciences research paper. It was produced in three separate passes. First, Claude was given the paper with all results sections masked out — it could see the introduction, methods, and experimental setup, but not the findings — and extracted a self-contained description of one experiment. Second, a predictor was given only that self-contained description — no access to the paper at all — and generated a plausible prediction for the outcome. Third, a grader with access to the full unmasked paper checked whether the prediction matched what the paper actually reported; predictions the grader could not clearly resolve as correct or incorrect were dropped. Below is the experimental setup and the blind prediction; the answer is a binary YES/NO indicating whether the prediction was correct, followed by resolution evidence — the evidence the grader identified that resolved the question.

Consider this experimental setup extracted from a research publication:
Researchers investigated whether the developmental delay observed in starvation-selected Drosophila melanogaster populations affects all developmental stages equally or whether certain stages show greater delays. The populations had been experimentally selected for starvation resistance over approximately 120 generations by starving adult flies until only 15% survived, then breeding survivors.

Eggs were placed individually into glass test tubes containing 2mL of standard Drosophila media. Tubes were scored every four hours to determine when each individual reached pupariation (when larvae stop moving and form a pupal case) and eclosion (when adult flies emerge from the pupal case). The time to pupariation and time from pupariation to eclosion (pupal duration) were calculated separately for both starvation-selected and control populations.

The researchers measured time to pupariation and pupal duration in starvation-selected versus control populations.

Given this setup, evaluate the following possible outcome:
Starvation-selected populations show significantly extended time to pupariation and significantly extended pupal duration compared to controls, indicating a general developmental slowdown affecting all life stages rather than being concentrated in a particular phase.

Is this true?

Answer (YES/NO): NO